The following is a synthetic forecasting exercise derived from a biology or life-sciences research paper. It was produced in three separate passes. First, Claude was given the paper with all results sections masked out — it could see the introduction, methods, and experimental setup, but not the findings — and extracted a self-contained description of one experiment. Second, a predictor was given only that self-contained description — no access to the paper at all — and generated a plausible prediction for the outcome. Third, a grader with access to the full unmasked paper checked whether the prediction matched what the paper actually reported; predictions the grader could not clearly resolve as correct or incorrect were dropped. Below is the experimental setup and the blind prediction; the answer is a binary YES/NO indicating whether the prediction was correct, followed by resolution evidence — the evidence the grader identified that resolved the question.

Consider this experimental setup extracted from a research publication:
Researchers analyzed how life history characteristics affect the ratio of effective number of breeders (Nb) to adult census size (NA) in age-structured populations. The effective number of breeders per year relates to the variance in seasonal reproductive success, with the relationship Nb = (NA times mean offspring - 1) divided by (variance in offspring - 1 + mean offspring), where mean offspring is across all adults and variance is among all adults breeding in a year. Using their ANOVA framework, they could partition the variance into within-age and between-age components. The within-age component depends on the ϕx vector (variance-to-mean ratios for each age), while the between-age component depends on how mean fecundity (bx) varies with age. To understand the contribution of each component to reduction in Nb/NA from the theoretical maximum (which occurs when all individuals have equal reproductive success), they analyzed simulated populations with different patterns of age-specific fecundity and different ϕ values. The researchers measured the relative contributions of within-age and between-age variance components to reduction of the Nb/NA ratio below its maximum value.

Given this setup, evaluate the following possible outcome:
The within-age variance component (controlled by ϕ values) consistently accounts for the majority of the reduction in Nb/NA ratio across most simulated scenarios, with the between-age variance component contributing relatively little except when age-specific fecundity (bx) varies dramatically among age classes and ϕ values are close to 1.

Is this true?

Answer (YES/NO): YES